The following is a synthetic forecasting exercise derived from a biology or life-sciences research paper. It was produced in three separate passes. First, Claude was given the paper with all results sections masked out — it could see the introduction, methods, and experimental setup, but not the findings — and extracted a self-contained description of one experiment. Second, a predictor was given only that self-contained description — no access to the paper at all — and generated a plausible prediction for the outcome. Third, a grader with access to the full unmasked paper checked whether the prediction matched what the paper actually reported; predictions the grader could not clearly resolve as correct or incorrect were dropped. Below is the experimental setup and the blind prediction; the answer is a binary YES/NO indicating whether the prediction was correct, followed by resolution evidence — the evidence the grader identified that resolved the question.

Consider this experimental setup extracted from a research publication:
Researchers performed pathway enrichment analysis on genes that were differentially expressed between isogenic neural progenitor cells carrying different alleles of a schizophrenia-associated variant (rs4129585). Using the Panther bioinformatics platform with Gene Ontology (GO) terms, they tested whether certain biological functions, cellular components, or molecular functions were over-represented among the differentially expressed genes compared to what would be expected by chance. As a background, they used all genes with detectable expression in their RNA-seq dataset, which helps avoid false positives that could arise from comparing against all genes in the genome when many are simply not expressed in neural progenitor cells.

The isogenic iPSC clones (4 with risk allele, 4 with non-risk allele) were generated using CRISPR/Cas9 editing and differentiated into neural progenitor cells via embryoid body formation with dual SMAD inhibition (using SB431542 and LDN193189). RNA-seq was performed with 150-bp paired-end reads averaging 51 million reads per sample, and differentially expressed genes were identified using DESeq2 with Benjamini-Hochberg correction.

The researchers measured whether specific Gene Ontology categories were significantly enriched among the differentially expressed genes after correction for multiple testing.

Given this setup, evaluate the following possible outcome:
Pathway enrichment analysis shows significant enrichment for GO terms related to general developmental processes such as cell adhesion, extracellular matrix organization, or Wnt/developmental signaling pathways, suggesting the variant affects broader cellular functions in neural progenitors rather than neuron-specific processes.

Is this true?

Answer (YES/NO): NO